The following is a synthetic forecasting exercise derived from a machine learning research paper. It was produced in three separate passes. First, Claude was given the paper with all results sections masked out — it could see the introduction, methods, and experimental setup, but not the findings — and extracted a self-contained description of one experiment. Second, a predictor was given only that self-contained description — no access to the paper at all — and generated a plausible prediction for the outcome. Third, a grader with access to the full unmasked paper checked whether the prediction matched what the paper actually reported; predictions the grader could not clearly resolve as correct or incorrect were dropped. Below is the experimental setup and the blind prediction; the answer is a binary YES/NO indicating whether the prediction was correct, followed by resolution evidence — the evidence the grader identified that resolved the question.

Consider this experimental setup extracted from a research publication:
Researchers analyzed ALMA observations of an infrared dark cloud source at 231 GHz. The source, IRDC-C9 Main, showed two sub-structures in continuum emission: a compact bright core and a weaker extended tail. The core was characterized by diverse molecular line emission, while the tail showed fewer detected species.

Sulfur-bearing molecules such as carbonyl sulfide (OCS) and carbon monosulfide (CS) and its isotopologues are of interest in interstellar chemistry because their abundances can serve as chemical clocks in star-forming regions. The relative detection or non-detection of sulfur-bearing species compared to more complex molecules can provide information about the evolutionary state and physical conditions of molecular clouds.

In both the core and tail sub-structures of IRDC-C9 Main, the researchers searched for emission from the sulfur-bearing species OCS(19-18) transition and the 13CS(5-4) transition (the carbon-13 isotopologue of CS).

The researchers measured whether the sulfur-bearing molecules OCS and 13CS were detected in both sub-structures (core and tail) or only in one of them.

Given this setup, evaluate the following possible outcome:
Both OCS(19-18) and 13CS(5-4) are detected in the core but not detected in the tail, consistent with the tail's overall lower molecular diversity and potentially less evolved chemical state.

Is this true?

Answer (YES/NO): NO